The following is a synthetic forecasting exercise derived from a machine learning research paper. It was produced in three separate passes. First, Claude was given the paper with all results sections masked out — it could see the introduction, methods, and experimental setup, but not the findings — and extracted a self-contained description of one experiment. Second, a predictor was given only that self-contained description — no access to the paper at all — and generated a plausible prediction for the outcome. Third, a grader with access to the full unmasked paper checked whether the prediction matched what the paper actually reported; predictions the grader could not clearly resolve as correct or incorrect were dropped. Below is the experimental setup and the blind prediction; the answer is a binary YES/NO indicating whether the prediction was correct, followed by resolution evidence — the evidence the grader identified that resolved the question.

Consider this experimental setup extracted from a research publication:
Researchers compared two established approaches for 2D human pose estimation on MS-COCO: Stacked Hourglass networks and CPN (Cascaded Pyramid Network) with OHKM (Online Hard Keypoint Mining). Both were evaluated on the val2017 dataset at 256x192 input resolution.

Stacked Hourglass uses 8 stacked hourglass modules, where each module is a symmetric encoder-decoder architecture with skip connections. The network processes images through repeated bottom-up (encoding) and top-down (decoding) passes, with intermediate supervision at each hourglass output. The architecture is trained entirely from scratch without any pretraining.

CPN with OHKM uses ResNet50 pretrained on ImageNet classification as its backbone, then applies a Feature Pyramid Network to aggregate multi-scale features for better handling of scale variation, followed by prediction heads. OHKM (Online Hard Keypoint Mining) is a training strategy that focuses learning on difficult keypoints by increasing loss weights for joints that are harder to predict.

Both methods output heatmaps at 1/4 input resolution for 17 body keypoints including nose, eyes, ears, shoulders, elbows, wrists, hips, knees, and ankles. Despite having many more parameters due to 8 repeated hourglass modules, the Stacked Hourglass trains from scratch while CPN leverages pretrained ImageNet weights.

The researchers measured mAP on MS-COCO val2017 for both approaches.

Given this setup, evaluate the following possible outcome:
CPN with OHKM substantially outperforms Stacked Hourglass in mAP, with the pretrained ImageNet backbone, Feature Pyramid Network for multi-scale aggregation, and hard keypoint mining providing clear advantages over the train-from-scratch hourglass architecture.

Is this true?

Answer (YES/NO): YES